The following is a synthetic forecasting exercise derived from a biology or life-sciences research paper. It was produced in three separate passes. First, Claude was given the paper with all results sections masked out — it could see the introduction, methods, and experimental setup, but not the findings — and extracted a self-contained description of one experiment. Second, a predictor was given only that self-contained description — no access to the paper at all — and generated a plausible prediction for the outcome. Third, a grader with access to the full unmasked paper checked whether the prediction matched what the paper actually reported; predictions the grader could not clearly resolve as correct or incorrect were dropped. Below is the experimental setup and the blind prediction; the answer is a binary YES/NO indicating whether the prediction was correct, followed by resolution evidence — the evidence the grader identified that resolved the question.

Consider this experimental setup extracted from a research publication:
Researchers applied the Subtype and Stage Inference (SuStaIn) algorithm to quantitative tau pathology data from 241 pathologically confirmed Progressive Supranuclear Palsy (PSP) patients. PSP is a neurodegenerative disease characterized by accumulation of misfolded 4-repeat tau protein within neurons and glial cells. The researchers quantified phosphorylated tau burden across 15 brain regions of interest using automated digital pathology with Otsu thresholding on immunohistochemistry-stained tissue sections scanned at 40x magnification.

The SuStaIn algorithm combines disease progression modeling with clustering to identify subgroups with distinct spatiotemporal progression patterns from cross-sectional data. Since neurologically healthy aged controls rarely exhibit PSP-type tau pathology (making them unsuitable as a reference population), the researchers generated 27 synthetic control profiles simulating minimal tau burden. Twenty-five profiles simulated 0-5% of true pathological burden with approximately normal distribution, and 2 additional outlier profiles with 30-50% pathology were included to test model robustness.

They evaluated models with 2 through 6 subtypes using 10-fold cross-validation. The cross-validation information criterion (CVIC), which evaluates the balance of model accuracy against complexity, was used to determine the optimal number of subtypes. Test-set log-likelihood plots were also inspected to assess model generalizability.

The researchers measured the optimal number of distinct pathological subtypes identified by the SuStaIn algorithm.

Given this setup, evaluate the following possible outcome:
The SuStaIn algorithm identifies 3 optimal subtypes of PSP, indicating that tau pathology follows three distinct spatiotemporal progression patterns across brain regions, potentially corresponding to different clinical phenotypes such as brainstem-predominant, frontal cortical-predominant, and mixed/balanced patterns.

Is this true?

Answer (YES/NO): YES